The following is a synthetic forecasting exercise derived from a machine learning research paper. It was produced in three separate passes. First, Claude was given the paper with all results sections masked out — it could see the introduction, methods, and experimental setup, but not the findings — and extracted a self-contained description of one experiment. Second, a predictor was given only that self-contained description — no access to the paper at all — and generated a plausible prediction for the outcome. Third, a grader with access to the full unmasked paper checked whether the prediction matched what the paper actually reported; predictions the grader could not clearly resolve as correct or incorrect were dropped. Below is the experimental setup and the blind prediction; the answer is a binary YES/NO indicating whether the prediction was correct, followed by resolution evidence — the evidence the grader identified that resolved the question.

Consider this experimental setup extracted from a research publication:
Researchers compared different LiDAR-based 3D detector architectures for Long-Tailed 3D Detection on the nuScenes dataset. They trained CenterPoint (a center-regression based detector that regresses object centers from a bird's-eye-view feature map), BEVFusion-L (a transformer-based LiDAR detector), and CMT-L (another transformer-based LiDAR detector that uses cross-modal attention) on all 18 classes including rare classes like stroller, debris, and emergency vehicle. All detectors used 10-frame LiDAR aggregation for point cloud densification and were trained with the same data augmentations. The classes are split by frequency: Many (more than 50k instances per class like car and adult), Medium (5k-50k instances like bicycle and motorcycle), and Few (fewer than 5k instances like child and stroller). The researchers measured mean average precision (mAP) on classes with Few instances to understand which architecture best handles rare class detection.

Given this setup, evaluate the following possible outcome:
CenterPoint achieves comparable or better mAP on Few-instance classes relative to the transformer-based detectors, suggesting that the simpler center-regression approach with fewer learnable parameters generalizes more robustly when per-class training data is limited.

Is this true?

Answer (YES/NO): NO